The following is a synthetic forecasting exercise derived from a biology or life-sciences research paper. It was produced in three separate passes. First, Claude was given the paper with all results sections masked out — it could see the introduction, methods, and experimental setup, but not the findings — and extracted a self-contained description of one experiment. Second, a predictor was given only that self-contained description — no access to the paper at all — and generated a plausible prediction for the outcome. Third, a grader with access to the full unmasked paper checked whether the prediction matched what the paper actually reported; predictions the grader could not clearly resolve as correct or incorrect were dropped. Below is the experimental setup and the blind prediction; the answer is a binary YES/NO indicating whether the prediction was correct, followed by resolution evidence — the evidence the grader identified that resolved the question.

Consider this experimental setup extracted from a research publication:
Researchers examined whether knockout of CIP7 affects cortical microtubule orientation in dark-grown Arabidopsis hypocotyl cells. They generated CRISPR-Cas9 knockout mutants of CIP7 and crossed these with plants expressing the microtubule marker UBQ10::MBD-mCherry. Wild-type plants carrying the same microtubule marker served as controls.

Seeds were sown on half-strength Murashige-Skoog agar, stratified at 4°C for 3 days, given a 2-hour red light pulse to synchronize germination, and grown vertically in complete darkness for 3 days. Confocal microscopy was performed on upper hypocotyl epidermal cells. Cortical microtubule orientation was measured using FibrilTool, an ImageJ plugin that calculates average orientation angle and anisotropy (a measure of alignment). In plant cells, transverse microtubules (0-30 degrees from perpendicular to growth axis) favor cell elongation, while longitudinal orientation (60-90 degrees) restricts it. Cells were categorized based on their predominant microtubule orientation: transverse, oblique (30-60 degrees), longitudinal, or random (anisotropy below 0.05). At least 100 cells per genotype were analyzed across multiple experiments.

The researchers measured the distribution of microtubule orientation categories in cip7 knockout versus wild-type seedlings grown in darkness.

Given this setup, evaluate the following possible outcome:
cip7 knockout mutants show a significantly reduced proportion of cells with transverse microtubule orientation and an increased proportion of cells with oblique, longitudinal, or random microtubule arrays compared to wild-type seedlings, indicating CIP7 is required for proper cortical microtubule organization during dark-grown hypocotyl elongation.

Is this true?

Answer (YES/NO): YES